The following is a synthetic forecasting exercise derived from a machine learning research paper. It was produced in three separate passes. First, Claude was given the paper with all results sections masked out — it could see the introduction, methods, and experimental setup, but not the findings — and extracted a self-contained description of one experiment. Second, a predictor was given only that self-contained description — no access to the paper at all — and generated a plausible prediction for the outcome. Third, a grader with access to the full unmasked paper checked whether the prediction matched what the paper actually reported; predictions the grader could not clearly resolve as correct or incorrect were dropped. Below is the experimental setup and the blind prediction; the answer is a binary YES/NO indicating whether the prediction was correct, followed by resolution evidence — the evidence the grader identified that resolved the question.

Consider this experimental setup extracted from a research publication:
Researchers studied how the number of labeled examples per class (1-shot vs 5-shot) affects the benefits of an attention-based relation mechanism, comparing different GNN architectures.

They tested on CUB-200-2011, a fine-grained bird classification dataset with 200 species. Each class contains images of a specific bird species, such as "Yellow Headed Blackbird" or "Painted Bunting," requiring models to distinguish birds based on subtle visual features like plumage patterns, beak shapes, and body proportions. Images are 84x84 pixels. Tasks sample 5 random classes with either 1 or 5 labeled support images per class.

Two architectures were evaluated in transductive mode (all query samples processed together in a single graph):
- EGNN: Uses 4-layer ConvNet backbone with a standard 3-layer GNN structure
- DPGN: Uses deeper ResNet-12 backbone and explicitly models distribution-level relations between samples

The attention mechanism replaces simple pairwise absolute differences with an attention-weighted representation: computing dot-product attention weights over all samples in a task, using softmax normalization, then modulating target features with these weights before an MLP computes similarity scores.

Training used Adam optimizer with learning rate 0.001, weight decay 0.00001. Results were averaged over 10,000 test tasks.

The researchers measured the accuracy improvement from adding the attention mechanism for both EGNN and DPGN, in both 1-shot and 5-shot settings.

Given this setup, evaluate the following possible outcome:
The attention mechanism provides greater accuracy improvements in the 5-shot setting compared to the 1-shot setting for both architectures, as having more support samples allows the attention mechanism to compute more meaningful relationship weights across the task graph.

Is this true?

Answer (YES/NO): NO